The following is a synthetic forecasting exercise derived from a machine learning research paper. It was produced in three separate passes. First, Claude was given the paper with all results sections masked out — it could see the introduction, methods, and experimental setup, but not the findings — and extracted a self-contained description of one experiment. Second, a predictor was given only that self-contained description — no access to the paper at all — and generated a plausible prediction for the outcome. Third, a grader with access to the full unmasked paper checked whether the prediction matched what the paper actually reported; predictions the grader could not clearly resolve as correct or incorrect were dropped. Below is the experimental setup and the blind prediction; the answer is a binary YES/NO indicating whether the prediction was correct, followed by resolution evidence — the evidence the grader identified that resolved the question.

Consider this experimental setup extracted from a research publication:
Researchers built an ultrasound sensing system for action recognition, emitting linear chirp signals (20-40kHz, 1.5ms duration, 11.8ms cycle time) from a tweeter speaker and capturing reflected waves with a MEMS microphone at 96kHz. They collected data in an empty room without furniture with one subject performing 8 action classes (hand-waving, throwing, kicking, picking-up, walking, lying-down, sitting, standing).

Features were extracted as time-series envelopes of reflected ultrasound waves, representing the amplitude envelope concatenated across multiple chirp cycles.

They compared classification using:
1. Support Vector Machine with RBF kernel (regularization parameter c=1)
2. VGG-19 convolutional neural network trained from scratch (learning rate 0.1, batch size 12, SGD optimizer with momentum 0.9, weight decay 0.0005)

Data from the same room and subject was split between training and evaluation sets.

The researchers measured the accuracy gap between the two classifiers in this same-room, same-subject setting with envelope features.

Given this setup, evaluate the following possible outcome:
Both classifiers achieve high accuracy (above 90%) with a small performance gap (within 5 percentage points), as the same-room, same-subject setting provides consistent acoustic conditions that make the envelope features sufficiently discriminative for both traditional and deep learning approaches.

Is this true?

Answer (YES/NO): YES